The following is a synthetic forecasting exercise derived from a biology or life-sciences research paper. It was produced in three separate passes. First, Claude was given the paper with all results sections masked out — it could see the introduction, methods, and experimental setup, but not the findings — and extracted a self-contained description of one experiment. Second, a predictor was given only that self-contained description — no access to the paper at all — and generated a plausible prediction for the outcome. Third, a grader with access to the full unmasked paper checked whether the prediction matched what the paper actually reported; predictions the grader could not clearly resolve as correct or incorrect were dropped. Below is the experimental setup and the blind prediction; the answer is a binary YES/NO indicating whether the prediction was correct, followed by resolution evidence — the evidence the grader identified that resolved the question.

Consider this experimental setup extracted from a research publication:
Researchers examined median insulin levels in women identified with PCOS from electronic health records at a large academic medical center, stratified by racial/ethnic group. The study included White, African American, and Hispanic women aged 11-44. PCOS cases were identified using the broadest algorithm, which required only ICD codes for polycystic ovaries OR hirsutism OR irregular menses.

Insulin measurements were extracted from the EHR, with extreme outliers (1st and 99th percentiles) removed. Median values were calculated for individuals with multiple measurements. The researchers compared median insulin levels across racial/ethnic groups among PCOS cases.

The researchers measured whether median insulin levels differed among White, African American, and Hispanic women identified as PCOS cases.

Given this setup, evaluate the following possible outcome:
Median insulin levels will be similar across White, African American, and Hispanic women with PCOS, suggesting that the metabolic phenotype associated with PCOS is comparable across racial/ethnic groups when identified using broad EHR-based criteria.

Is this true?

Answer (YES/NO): YES